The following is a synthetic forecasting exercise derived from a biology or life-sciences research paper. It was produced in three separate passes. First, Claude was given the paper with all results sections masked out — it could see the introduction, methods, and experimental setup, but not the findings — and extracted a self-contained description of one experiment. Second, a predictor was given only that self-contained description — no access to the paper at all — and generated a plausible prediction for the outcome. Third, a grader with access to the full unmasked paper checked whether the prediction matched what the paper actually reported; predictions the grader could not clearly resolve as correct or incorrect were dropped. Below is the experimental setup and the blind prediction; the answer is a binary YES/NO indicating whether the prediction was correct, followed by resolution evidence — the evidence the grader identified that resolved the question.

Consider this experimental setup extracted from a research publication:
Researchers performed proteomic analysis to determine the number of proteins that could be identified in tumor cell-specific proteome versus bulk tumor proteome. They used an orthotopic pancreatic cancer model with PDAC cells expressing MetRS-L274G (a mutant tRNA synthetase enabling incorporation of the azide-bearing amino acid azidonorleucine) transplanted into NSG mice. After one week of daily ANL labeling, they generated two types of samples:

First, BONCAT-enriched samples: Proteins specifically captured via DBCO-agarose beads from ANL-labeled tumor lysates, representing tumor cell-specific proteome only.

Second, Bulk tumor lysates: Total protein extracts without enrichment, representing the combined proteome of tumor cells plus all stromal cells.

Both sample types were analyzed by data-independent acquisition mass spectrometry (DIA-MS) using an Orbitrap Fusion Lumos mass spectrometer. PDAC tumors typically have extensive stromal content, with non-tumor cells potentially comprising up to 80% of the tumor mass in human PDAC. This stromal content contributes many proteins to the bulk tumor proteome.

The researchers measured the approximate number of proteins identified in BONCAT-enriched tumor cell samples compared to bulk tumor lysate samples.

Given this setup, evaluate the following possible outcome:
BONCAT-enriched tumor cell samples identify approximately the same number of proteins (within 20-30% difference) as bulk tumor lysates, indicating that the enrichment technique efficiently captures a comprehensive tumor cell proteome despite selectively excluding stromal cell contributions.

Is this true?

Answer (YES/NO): NO